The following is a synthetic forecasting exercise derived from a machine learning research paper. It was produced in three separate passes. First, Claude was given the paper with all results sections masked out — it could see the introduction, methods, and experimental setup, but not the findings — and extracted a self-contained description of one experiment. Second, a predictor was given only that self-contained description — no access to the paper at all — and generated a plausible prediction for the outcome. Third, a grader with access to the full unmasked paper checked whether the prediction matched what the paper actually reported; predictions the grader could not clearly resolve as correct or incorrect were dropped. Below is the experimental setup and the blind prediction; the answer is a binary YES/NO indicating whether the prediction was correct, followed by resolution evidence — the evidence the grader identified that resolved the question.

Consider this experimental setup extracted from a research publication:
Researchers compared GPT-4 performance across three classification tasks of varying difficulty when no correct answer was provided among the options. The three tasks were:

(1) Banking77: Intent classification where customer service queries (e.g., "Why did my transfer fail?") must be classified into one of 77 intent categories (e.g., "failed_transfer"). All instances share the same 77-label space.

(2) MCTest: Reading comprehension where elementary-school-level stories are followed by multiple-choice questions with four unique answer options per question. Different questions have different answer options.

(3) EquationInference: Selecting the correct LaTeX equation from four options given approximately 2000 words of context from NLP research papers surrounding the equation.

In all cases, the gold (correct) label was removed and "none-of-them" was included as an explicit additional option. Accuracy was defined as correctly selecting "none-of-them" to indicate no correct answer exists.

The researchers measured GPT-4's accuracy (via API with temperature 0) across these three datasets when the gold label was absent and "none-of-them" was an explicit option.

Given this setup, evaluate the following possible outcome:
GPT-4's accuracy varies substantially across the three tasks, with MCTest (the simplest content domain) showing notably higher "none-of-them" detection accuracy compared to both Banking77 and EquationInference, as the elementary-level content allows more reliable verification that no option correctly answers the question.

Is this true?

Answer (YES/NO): YES